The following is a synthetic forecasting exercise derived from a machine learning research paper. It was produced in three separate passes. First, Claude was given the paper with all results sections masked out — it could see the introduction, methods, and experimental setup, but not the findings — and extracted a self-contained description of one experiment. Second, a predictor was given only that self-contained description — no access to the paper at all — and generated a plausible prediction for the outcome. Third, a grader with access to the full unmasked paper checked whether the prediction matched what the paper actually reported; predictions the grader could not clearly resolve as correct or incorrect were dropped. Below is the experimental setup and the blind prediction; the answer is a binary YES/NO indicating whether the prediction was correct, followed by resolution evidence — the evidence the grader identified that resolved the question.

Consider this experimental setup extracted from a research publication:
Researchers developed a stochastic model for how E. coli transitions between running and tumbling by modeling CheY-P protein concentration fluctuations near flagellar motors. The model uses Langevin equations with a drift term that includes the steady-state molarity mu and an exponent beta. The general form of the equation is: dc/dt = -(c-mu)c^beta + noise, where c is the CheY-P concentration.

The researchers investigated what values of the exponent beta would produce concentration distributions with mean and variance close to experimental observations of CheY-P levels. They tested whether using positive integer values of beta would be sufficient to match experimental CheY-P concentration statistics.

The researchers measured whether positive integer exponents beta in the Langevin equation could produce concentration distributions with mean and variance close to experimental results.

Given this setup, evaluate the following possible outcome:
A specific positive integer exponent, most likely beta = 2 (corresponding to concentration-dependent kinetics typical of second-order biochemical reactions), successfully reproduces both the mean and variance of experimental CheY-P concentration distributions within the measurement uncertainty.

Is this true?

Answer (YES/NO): NO